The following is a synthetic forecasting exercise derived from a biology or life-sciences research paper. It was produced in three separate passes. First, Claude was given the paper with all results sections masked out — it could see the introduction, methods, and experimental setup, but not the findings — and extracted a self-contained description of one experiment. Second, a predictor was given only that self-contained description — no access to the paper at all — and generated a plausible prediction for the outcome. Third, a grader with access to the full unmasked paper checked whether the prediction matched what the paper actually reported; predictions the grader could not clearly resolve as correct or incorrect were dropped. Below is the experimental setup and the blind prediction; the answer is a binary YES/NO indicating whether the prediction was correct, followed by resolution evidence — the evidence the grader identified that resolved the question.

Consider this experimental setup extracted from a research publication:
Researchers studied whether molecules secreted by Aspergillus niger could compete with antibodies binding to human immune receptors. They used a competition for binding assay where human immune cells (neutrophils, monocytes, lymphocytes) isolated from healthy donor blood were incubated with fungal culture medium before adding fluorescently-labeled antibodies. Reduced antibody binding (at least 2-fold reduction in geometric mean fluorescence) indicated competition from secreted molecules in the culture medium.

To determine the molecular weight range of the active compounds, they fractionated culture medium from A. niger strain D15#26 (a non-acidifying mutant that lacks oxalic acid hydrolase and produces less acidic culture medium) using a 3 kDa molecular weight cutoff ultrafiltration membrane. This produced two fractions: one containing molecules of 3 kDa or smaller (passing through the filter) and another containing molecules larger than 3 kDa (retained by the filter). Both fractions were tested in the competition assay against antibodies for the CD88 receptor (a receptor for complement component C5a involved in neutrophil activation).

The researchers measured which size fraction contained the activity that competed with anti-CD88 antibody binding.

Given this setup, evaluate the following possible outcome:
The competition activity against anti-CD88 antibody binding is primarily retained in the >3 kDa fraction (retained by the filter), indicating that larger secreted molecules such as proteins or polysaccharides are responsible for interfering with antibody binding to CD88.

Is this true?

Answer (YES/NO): NO